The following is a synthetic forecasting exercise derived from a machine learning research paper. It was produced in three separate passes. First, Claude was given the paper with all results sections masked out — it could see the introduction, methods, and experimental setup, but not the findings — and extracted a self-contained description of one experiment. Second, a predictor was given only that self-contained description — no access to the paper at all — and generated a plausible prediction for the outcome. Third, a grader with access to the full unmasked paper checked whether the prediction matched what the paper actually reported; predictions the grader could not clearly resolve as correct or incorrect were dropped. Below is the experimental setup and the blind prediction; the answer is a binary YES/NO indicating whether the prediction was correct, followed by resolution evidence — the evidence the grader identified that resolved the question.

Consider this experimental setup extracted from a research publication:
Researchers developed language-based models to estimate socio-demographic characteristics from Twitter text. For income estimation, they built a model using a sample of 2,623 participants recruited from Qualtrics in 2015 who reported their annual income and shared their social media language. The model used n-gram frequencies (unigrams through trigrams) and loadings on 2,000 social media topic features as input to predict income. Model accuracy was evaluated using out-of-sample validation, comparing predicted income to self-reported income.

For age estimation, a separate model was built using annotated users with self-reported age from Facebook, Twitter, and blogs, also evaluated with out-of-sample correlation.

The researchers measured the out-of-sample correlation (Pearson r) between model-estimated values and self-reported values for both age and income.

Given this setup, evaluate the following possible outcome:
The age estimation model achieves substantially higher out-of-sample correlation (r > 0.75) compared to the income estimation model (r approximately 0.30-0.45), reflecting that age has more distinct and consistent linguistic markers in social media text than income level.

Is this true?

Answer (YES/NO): YES